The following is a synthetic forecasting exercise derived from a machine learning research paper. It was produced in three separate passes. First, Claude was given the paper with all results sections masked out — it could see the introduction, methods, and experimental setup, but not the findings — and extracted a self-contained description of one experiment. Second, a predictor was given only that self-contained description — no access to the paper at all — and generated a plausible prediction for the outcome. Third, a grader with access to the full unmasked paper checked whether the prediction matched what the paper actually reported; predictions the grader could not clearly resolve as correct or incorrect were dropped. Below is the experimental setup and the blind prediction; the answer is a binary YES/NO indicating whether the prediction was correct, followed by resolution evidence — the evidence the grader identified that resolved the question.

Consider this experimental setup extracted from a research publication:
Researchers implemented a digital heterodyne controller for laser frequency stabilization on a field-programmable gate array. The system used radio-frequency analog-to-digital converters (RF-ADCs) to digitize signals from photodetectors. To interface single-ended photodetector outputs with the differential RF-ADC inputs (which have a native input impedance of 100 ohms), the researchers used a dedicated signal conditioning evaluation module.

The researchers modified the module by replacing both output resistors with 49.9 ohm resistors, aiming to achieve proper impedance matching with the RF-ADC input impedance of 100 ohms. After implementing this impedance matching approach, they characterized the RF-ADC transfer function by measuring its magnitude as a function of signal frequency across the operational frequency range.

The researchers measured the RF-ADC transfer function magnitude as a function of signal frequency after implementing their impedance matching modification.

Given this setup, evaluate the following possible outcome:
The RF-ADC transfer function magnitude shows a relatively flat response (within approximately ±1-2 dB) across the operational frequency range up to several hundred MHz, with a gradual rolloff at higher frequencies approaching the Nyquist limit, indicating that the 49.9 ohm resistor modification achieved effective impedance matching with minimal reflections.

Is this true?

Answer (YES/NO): NO